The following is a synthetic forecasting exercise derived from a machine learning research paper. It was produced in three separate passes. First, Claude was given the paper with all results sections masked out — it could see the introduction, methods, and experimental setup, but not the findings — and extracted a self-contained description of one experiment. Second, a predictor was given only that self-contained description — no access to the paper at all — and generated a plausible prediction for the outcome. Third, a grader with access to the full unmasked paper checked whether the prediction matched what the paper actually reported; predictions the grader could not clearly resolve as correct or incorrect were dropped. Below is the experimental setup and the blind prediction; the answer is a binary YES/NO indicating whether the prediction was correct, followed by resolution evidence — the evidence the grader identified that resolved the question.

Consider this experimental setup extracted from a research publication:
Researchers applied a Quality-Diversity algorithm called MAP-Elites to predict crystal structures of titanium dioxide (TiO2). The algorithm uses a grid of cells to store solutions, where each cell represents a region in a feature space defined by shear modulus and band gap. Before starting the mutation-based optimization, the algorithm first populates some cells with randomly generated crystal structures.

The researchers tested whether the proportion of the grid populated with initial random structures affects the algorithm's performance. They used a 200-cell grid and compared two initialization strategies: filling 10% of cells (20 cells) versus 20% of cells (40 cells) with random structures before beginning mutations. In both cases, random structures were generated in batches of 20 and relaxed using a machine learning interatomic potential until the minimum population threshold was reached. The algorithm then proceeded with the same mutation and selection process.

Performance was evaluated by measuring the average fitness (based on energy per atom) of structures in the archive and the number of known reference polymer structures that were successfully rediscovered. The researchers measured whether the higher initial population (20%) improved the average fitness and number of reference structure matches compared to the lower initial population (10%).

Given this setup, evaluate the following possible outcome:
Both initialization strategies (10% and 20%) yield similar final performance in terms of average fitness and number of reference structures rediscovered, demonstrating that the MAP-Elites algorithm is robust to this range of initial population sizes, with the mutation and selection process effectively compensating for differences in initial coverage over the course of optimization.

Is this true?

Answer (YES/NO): YES